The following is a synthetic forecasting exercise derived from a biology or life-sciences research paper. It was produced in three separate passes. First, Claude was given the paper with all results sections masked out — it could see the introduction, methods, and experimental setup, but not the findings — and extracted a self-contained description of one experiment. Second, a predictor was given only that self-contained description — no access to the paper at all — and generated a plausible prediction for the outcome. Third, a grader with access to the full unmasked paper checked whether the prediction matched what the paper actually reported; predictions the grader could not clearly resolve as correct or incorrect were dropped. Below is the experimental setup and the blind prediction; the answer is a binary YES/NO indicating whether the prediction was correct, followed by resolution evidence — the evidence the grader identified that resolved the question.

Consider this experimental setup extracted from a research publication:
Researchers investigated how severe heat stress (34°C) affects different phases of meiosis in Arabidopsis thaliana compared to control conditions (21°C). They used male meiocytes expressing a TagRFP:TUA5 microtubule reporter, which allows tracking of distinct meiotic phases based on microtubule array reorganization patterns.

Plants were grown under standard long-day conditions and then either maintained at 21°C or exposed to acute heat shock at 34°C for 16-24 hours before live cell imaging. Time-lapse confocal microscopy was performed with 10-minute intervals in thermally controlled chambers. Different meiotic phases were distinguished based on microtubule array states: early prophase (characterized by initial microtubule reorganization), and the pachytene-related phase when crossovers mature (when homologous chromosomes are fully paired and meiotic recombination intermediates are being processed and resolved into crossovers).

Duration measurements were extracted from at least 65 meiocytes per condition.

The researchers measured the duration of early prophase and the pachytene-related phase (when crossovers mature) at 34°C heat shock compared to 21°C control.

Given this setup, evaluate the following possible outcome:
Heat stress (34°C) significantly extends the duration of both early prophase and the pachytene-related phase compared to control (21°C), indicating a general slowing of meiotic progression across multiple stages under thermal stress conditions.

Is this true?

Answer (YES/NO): NO